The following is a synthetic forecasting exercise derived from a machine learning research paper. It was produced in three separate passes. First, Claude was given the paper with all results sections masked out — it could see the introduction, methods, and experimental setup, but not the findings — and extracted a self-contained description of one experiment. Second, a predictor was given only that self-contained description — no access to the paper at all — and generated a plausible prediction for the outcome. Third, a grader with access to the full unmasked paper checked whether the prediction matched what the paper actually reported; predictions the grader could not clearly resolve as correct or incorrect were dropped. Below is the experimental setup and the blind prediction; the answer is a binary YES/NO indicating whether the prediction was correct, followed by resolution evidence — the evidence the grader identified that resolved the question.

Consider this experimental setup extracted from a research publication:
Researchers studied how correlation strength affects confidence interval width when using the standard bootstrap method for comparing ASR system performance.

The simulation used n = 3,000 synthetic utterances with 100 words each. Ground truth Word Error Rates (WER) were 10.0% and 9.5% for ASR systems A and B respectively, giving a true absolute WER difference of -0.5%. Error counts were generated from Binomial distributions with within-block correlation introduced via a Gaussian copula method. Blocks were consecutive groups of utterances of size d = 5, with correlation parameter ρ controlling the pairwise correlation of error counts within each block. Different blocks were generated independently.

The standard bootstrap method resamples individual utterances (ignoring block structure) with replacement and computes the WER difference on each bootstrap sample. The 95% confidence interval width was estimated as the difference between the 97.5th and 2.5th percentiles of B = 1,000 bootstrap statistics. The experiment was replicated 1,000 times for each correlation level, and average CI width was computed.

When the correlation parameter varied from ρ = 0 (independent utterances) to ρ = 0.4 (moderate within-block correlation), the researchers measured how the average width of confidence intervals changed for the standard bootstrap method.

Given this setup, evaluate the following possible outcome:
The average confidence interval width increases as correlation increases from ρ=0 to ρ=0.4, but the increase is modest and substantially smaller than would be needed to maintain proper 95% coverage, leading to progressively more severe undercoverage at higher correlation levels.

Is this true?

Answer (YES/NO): NO